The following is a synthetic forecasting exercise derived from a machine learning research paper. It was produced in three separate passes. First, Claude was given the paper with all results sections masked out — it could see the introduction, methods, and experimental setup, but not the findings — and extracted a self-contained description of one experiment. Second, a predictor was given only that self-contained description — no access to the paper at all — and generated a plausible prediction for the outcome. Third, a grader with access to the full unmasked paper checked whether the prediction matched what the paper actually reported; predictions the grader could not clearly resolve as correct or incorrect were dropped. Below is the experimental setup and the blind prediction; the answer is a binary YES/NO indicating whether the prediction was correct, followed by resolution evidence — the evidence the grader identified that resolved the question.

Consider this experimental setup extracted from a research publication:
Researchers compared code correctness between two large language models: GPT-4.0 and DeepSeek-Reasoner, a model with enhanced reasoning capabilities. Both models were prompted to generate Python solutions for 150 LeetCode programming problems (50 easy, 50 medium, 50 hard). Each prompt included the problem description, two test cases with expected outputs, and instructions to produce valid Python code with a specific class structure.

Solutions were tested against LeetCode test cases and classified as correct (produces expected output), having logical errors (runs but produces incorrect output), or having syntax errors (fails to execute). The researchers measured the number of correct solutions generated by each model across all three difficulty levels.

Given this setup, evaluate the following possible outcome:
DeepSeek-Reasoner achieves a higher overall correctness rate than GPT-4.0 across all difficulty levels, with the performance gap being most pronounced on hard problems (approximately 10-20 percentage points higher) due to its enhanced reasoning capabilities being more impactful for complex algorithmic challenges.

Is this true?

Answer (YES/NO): NO